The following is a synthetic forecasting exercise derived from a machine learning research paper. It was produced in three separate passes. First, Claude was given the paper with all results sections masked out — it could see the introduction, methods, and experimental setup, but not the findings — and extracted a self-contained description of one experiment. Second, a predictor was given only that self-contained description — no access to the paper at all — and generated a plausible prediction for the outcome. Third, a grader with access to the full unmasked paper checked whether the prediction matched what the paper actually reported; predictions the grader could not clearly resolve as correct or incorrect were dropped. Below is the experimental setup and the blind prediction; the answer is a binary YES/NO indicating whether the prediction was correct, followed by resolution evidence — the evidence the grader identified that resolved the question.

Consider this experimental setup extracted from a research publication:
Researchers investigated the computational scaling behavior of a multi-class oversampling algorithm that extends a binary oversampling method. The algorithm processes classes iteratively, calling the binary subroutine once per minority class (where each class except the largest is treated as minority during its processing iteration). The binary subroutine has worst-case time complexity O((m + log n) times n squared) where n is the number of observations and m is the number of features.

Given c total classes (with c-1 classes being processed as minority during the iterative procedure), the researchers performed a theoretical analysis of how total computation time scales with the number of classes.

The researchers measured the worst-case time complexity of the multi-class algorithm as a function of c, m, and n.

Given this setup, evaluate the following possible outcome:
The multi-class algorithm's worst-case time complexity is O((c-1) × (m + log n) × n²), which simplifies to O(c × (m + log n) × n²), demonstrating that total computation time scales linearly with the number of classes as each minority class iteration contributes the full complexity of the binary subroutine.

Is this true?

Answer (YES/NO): YES